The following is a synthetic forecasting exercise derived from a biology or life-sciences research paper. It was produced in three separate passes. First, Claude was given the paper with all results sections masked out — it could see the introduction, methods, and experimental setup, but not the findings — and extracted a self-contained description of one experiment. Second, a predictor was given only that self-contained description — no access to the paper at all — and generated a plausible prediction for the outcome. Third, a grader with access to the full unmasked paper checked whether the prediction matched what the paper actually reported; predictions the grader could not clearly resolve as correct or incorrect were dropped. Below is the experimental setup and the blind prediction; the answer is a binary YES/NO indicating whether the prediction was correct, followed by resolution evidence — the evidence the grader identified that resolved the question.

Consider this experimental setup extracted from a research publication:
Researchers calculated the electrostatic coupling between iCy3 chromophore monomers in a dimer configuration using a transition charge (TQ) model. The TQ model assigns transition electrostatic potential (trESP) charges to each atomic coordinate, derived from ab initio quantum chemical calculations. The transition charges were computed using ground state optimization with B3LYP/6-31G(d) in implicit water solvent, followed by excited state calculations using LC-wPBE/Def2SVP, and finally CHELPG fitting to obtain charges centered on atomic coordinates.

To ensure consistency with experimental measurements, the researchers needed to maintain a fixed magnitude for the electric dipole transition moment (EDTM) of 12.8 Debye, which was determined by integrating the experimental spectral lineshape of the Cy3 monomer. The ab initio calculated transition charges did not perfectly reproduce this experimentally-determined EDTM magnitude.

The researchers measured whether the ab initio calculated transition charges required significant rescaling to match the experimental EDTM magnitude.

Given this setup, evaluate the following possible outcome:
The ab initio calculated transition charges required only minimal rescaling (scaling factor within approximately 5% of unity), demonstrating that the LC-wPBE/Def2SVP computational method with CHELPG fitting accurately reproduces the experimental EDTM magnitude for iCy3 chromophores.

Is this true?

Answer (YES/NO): YES